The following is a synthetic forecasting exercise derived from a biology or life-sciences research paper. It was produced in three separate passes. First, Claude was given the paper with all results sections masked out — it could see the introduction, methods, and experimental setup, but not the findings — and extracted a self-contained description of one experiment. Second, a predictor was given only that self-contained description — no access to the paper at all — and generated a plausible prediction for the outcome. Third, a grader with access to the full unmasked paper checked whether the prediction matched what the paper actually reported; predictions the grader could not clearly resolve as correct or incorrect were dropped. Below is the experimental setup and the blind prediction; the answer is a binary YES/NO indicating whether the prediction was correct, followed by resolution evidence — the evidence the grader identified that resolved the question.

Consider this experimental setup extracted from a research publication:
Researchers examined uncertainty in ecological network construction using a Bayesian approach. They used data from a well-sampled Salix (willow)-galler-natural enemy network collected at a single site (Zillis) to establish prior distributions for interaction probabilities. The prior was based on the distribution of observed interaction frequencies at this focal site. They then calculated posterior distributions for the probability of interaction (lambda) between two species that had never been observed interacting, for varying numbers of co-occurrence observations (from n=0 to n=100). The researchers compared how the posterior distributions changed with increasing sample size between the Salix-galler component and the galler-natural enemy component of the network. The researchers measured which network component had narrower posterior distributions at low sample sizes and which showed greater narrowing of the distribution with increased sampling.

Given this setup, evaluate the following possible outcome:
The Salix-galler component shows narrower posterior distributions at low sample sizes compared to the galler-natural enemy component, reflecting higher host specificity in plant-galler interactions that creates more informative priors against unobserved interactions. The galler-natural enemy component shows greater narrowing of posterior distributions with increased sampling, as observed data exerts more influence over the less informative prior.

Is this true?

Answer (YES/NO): YES